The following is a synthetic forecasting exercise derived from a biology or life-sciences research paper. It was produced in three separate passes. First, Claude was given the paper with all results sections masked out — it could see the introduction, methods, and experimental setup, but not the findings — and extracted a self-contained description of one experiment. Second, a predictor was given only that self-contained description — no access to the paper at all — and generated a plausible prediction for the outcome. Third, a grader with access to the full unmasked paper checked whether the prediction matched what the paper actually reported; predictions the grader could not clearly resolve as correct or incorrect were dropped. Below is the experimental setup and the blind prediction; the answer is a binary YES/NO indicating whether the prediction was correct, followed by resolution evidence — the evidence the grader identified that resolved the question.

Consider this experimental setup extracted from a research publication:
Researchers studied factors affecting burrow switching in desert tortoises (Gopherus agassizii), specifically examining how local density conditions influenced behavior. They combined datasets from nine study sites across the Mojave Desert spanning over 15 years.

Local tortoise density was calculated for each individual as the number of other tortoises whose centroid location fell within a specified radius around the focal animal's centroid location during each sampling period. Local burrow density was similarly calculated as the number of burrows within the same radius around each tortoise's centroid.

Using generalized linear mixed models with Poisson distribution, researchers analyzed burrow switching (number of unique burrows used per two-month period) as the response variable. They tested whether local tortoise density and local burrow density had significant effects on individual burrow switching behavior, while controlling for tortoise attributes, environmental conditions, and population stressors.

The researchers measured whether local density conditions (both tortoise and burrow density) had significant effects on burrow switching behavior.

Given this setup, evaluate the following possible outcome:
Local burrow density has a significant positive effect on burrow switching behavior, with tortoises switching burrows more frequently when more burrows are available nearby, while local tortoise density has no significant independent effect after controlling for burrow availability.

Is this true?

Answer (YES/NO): NO